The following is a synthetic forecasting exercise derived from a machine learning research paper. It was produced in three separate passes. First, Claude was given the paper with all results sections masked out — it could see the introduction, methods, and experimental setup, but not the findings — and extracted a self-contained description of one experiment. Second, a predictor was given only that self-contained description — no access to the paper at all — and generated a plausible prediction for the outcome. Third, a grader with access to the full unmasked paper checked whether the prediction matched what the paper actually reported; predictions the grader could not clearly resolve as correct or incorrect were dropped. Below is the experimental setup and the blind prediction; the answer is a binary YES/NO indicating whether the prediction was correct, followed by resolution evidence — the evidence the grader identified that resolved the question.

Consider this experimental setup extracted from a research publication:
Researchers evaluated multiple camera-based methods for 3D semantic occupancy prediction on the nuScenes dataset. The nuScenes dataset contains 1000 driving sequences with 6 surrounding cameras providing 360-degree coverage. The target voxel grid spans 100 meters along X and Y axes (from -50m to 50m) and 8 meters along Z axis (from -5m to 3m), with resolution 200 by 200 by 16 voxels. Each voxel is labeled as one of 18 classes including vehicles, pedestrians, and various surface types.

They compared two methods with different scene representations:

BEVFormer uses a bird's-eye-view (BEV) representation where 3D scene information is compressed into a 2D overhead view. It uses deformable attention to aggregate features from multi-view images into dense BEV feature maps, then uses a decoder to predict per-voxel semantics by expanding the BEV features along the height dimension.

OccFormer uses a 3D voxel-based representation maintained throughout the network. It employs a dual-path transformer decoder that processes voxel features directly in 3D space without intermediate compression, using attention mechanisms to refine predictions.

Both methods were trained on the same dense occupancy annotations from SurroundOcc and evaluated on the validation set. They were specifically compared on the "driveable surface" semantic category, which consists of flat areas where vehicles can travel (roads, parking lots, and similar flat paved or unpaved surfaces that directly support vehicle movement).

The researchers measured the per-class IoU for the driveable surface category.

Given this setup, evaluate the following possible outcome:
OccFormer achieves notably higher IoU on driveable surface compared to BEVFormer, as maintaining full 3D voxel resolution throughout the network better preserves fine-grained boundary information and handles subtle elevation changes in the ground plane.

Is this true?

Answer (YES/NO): NO